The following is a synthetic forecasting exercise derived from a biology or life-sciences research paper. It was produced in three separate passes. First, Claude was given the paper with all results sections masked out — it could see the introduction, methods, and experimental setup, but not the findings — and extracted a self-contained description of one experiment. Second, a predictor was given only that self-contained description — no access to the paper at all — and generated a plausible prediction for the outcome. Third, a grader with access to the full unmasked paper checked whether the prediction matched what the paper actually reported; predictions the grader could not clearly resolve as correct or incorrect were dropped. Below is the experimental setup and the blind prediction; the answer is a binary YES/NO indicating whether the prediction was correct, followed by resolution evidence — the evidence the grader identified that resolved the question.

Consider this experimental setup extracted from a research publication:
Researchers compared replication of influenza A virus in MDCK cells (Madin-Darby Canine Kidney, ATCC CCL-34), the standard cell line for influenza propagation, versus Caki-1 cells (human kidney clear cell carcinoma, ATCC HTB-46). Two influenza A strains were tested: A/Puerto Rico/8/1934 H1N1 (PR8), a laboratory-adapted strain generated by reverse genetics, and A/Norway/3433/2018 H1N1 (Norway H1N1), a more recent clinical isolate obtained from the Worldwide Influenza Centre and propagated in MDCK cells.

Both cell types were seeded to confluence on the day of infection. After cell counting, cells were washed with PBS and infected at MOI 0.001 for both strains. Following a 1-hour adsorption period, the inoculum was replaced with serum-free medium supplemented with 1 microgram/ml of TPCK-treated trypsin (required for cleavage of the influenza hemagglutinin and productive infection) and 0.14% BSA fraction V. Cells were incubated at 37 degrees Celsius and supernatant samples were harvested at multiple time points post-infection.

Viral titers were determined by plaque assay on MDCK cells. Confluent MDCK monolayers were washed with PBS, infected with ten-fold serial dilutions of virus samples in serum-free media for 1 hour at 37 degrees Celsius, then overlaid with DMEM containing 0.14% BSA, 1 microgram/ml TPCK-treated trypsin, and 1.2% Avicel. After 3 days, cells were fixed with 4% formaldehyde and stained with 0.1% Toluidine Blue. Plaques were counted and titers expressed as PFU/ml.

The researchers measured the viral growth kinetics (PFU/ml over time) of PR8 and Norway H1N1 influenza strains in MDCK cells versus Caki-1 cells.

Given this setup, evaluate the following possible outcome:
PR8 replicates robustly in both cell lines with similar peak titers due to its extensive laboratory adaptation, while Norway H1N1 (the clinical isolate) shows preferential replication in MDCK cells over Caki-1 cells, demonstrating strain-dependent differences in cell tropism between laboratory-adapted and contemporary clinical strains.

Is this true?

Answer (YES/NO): NO